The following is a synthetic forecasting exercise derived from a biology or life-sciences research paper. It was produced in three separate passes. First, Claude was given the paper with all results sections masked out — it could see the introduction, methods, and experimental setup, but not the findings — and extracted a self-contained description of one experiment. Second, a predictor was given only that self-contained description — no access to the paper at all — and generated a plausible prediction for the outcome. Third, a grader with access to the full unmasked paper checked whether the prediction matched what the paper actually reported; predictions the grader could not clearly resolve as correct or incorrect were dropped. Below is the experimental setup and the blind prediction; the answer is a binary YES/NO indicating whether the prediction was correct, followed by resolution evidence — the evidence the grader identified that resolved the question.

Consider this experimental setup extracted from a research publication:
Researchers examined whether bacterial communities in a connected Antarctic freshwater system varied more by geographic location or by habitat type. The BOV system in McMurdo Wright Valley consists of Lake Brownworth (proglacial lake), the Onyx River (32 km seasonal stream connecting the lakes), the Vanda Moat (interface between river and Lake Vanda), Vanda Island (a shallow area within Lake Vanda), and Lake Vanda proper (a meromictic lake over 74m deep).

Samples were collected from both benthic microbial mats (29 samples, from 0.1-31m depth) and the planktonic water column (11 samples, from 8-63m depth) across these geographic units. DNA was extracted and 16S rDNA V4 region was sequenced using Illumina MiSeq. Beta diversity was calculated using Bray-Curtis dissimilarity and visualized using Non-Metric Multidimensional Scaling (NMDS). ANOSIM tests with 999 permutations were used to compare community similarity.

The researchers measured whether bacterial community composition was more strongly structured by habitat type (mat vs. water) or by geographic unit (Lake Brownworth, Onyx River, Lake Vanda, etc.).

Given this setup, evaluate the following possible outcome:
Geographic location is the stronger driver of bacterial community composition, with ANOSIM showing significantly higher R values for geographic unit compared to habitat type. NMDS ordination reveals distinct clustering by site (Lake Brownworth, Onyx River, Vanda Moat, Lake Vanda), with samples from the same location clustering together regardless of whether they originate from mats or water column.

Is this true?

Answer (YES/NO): NO